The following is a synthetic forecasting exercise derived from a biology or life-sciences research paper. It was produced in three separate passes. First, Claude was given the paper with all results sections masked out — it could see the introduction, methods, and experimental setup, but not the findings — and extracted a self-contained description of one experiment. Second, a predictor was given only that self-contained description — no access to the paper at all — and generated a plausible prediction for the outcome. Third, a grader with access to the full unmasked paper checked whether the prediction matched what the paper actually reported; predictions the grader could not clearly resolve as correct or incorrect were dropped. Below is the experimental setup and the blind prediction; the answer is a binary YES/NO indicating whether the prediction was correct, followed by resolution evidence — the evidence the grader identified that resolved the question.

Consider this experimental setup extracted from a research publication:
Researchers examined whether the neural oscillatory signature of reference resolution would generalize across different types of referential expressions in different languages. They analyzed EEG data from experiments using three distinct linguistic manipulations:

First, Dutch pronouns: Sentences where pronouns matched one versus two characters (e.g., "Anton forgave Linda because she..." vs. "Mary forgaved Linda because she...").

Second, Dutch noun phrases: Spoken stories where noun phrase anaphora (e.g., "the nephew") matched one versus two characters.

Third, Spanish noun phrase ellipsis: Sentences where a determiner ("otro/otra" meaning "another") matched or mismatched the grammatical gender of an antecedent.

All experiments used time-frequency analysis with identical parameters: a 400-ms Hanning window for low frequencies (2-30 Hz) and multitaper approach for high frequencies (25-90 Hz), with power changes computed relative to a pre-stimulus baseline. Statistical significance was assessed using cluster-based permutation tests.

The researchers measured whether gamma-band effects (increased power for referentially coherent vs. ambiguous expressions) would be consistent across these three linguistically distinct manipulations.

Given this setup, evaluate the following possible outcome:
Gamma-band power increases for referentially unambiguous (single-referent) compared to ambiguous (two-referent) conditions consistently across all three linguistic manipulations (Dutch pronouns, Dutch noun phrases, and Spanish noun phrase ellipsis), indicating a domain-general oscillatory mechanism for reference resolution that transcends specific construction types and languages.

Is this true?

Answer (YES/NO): YES